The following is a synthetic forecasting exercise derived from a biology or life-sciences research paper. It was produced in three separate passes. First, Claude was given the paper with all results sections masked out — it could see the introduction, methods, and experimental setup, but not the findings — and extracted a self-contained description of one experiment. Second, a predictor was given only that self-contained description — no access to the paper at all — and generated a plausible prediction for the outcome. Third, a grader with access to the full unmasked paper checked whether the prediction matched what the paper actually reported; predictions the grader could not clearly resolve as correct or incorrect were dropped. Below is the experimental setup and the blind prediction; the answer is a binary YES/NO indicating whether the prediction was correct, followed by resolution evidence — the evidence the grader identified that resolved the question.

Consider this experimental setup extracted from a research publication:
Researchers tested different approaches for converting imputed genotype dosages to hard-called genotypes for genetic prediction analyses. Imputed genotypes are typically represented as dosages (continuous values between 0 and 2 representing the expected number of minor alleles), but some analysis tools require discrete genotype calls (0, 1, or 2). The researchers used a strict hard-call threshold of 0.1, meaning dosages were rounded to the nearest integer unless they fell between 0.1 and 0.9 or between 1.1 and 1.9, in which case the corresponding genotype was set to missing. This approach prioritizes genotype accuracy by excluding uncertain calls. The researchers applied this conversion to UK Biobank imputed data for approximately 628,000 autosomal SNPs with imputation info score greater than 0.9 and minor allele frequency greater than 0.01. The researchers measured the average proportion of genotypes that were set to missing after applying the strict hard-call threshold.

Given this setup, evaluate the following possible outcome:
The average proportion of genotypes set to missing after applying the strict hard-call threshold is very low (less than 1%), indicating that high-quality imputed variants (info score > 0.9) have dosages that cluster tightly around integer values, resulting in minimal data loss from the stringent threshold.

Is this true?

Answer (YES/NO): YES